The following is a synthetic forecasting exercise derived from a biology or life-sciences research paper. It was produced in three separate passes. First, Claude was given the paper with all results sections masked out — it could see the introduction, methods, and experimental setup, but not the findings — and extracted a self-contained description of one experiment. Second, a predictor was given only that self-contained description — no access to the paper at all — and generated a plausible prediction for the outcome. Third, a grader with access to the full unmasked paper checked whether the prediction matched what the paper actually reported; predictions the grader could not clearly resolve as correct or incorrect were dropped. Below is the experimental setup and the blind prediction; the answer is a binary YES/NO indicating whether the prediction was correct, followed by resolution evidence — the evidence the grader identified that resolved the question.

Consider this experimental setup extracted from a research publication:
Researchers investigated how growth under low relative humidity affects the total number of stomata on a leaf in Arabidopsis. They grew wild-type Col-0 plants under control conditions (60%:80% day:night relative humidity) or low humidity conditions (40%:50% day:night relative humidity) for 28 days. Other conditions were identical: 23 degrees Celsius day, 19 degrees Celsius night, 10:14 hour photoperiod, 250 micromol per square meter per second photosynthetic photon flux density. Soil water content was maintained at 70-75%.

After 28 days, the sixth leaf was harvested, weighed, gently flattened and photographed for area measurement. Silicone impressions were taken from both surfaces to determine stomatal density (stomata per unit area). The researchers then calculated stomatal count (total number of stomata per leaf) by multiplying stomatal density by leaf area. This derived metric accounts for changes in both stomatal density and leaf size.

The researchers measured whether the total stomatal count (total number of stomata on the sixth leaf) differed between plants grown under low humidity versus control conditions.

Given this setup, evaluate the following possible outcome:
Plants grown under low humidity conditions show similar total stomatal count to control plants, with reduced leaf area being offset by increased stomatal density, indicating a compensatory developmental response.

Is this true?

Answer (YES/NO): YES